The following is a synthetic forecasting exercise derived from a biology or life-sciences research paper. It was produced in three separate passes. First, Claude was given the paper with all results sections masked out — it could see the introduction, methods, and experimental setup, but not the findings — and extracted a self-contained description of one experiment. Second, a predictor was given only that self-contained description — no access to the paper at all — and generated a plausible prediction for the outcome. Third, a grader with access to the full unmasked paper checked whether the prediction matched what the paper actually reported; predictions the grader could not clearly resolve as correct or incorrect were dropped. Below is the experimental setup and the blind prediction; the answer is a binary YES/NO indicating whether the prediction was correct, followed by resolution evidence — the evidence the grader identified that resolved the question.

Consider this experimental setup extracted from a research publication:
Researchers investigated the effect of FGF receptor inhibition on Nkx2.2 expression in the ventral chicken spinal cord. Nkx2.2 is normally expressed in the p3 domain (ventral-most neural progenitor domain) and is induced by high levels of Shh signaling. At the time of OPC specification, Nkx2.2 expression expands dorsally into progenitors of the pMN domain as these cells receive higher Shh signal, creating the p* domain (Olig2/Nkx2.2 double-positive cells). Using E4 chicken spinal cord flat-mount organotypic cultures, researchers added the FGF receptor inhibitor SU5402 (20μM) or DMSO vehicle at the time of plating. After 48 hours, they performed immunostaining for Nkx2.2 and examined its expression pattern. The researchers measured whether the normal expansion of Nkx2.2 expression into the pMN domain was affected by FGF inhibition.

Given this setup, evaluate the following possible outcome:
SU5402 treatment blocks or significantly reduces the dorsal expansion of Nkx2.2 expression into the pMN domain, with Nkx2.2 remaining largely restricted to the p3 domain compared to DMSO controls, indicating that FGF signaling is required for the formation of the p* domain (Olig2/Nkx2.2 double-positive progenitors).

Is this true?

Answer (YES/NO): YES